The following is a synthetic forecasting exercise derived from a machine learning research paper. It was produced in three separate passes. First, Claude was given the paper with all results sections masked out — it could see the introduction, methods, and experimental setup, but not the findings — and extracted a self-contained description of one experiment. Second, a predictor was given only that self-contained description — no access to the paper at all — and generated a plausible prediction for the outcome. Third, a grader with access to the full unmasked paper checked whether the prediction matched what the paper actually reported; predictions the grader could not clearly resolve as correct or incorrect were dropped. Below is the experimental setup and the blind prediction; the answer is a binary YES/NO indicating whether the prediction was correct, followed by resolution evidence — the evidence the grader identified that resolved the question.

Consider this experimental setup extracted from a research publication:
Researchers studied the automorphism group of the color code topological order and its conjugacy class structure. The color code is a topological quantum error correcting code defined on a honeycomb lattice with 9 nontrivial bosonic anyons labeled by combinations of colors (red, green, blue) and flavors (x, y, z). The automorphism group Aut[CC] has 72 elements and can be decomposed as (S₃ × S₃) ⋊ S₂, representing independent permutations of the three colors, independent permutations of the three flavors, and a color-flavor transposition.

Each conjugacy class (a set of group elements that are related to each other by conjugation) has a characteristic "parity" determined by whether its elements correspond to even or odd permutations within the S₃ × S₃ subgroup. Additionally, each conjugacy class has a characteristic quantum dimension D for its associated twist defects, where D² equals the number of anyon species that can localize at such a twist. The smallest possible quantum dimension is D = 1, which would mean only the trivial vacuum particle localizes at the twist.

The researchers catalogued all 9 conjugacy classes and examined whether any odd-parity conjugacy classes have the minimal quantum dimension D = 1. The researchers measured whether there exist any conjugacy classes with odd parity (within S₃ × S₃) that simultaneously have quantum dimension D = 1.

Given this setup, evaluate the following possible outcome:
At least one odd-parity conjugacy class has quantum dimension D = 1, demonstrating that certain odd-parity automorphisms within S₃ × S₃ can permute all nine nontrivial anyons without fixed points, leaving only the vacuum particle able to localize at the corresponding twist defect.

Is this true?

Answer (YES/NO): NO